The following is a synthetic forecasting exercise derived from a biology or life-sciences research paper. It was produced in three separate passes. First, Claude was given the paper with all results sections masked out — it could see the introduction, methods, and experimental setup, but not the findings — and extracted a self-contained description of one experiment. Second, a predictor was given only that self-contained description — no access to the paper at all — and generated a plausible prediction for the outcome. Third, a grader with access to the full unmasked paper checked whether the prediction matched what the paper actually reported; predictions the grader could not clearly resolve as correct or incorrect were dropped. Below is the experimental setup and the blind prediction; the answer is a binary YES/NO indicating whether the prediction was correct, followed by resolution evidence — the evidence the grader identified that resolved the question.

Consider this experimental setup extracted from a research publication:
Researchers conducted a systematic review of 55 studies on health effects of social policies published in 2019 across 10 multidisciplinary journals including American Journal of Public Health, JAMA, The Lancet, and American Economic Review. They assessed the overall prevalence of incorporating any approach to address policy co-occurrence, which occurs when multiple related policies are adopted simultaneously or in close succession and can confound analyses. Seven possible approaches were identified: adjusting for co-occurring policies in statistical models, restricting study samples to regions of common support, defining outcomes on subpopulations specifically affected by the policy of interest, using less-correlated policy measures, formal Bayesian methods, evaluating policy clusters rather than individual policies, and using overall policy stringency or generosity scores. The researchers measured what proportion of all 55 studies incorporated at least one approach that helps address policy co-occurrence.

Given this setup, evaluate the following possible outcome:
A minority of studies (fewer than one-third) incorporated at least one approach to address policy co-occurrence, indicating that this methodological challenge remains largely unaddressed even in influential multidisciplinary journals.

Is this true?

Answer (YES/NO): NO